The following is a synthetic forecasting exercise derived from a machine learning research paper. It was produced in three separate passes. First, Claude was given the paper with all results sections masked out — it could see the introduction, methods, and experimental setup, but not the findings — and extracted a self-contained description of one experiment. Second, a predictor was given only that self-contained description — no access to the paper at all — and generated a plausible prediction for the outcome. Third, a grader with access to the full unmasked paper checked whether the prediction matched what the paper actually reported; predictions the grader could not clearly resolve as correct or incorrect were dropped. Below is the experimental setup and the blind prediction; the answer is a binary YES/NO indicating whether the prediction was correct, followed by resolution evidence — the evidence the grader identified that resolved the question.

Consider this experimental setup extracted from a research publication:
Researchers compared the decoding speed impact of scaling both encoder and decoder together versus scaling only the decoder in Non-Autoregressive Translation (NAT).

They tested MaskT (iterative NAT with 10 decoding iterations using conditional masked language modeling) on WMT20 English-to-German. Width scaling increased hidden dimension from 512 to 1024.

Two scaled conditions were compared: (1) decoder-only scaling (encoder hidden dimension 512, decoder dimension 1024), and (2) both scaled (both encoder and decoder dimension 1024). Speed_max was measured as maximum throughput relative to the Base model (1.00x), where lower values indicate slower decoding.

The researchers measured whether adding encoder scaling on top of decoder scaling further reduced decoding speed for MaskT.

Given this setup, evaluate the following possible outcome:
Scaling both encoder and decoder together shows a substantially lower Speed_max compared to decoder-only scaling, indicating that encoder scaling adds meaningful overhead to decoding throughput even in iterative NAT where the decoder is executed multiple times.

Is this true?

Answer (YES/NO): NO